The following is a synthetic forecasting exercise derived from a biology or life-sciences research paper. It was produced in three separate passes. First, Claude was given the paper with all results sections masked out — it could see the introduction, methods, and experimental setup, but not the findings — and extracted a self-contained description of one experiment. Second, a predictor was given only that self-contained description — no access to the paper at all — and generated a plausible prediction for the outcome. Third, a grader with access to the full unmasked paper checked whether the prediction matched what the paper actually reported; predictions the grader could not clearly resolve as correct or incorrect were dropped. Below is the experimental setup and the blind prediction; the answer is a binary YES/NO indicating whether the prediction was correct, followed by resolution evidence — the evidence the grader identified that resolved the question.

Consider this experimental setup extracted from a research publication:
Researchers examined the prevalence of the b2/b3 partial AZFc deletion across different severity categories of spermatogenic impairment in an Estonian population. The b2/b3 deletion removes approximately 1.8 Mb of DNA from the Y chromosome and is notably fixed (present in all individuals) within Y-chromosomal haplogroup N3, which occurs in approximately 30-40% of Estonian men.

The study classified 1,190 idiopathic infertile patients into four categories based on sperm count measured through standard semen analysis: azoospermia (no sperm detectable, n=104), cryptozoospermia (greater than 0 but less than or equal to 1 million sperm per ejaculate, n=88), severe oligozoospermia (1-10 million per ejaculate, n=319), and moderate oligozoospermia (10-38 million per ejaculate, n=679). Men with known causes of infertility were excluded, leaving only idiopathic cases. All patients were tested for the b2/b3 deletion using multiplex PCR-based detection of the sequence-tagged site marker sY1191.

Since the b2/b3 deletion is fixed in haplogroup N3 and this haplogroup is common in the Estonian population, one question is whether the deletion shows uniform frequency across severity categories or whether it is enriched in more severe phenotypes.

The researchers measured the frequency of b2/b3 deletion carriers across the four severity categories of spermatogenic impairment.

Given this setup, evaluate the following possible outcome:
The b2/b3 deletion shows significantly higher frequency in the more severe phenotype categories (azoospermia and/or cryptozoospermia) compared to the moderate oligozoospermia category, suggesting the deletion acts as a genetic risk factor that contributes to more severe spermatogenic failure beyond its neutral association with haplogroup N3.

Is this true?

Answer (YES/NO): NO